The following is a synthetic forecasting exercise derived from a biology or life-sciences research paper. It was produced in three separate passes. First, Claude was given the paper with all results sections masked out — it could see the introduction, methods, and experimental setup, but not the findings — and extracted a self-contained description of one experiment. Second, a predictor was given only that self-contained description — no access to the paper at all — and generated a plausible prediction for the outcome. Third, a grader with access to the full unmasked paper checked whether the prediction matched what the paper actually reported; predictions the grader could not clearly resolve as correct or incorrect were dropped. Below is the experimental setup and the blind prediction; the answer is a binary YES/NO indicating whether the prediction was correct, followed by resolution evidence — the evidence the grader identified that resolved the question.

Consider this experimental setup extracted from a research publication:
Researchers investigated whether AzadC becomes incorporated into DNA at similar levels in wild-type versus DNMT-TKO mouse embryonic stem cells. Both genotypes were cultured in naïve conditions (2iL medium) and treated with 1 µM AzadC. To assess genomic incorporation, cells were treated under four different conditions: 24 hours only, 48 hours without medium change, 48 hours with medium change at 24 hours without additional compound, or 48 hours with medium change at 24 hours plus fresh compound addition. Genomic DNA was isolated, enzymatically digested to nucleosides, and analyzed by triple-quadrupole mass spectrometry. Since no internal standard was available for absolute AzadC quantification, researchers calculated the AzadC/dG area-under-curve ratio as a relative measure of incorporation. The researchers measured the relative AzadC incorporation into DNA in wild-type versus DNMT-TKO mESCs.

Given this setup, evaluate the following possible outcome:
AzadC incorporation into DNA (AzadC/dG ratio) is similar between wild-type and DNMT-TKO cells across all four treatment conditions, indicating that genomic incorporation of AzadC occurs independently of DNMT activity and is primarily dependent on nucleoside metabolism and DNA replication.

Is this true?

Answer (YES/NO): YES